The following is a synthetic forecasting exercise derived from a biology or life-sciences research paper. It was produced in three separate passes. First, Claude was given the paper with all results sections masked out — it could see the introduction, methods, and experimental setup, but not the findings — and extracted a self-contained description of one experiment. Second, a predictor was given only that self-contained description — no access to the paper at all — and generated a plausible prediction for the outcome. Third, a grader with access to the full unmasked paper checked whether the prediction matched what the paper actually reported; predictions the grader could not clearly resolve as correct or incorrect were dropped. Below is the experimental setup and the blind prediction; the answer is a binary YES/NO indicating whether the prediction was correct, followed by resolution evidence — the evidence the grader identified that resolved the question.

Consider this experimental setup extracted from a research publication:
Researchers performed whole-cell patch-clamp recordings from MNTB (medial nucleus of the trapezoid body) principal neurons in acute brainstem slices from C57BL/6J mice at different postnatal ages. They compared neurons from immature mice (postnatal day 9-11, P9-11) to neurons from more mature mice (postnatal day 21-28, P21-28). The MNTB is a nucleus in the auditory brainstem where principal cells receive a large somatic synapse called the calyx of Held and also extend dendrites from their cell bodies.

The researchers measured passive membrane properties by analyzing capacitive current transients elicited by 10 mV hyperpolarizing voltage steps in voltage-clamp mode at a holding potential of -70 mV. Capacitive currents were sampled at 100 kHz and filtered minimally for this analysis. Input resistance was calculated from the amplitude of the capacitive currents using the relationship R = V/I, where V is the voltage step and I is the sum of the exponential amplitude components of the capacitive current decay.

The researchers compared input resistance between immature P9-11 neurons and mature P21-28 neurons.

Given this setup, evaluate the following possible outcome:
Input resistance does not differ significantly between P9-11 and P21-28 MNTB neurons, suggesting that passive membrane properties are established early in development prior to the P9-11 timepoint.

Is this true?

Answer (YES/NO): NO